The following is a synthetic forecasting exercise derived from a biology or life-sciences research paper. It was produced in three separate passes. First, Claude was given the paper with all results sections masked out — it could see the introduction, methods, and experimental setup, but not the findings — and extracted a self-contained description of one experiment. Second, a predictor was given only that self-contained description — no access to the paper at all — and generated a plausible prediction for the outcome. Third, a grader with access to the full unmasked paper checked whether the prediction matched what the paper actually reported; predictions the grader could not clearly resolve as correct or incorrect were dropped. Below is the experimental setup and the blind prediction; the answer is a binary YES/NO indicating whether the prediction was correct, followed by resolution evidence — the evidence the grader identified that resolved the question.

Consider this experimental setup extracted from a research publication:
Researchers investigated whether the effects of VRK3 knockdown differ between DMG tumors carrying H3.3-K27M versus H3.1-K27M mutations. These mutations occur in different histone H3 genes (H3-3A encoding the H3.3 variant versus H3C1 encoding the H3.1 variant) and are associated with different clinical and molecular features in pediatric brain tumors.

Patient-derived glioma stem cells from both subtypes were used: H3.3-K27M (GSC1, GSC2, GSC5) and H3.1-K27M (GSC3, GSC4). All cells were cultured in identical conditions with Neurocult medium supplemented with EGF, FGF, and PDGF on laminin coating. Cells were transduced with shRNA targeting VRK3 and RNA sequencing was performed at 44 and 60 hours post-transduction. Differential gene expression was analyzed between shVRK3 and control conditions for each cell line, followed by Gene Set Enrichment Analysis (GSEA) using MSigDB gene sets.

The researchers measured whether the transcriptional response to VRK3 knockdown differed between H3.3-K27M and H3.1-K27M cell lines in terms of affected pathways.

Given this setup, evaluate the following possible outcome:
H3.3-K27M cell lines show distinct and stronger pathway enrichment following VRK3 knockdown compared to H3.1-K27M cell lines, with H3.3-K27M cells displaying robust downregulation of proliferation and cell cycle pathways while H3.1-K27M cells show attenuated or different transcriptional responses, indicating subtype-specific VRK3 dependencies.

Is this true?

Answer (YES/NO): NO